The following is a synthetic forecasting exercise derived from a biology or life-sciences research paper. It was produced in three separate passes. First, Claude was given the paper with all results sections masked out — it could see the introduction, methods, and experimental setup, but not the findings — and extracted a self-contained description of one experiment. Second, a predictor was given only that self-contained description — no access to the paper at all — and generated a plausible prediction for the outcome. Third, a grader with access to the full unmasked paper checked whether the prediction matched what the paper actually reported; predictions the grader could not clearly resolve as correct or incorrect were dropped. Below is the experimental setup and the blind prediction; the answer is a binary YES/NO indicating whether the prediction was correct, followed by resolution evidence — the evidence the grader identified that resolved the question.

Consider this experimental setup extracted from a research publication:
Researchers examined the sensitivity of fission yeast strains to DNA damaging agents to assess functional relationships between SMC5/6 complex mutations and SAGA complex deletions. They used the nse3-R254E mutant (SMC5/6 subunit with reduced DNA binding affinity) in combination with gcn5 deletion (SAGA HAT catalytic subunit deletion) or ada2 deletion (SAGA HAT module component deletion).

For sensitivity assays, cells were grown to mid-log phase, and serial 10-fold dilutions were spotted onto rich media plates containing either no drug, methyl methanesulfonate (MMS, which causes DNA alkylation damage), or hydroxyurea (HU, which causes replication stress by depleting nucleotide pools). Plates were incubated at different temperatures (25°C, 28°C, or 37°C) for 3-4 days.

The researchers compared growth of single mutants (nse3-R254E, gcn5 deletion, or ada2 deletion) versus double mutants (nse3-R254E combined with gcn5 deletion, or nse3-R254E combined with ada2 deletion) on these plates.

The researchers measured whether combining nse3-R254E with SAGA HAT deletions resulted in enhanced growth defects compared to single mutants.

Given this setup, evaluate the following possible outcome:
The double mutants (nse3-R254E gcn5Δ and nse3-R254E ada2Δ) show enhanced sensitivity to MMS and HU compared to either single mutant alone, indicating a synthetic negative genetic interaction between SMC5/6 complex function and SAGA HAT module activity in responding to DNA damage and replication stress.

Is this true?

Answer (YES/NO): YES